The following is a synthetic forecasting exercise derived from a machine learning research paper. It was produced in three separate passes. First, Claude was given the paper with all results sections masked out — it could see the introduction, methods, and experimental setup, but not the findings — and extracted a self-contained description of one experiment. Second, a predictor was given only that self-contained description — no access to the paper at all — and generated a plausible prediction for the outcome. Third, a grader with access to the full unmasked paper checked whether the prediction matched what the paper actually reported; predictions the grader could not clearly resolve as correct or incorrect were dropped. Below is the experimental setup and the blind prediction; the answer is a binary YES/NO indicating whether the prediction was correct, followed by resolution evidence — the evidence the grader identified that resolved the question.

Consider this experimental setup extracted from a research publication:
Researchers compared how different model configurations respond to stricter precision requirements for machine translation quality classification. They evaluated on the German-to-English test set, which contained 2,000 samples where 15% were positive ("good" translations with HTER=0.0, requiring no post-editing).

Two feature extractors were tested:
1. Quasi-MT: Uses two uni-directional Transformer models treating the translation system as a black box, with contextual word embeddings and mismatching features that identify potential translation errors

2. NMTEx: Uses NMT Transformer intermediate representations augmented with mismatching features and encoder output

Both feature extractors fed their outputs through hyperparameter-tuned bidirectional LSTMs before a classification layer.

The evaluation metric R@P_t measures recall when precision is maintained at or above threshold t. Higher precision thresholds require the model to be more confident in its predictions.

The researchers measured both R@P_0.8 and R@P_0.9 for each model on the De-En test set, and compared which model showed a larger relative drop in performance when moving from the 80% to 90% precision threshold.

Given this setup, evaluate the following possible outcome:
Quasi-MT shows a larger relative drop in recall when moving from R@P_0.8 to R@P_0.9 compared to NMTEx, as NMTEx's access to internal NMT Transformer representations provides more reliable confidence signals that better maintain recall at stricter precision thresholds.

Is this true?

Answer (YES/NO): NO